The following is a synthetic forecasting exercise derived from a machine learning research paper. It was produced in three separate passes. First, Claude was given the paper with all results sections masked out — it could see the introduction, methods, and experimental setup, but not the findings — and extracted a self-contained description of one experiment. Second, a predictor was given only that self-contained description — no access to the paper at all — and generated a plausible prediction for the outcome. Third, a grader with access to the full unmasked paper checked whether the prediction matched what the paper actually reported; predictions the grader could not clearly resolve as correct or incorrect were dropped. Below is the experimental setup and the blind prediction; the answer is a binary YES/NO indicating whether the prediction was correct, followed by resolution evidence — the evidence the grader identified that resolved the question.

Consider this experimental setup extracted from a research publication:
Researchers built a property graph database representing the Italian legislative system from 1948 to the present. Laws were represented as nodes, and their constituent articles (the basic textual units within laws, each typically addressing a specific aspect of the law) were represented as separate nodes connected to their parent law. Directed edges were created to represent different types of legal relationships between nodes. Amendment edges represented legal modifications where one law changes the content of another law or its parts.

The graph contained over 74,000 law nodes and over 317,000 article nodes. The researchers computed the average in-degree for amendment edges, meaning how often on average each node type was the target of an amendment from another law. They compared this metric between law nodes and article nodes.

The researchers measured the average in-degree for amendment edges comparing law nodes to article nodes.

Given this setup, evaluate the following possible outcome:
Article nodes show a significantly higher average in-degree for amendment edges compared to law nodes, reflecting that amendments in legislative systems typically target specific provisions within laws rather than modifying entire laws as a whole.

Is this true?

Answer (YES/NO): YES